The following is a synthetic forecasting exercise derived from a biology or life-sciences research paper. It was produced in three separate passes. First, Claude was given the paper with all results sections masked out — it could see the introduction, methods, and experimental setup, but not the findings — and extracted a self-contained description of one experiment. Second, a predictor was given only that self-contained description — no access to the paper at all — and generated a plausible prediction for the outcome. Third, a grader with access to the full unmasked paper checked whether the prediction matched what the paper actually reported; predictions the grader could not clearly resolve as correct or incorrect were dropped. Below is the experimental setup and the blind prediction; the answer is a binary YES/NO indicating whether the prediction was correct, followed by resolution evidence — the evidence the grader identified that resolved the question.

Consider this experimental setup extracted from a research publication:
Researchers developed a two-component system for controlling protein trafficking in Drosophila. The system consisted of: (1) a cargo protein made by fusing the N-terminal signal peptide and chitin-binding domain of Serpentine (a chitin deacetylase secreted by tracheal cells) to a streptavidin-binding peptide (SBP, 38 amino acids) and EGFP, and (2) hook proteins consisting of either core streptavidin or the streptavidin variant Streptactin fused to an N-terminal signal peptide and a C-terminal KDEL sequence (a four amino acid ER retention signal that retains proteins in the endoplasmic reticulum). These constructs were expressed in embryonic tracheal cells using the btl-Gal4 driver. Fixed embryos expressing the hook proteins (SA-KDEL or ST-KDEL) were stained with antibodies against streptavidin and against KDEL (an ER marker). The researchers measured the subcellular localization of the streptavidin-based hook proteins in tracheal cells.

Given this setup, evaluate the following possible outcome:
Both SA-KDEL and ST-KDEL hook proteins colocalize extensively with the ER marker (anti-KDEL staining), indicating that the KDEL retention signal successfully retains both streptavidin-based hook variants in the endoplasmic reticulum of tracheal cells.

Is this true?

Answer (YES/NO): YES